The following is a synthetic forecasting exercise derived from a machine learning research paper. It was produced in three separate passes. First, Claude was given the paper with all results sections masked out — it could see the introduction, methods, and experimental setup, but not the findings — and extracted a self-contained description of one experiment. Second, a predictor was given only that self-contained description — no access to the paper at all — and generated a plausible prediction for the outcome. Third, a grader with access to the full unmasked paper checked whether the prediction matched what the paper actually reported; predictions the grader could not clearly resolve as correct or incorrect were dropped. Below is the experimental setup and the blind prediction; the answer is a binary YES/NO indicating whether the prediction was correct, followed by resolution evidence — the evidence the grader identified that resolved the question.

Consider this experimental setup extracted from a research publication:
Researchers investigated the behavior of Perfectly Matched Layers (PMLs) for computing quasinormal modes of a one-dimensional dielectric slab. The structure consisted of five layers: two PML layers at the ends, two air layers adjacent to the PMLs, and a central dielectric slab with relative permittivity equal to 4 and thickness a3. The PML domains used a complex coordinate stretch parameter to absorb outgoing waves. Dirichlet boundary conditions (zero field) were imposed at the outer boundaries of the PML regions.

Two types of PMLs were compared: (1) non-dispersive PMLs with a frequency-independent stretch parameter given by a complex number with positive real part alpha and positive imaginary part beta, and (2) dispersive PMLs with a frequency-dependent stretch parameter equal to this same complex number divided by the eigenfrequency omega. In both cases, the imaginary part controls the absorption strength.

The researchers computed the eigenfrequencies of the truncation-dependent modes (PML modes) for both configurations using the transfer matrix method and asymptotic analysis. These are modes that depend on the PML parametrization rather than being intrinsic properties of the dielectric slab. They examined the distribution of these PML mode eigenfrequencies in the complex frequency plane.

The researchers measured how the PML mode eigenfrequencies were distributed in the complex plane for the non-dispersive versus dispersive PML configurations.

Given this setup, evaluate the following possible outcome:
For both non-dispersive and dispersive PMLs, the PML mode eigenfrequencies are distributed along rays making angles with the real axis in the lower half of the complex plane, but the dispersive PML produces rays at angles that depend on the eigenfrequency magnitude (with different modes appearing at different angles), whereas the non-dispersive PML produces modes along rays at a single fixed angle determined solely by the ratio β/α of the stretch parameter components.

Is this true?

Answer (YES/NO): NO